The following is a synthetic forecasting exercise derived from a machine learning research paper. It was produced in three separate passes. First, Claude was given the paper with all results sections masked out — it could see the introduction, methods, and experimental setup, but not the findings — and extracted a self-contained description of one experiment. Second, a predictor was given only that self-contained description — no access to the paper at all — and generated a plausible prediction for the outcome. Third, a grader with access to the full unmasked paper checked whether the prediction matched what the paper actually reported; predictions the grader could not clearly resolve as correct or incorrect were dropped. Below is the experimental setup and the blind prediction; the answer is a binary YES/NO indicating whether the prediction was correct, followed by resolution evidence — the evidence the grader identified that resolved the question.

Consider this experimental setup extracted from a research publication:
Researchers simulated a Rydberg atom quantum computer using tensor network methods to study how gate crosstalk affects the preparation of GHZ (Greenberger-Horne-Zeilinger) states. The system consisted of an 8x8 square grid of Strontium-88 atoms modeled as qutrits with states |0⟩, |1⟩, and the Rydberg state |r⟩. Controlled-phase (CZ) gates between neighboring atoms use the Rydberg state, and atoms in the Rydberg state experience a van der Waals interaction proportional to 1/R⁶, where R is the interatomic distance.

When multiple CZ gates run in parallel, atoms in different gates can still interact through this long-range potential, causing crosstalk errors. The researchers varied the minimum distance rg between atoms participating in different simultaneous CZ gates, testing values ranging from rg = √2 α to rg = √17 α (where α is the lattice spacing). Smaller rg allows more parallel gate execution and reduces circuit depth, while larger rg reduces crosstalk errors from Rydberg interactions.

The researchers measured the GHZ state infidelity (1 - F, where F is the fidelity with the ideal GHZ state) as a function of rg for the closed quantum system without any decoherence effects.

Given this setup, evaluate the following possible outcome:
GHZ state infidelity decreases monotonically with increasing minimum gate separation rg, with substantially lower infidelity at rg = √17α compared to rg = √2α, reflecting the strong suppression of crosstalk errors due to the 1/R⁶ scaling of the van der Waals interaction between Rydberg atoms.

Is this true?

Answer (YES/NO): YES